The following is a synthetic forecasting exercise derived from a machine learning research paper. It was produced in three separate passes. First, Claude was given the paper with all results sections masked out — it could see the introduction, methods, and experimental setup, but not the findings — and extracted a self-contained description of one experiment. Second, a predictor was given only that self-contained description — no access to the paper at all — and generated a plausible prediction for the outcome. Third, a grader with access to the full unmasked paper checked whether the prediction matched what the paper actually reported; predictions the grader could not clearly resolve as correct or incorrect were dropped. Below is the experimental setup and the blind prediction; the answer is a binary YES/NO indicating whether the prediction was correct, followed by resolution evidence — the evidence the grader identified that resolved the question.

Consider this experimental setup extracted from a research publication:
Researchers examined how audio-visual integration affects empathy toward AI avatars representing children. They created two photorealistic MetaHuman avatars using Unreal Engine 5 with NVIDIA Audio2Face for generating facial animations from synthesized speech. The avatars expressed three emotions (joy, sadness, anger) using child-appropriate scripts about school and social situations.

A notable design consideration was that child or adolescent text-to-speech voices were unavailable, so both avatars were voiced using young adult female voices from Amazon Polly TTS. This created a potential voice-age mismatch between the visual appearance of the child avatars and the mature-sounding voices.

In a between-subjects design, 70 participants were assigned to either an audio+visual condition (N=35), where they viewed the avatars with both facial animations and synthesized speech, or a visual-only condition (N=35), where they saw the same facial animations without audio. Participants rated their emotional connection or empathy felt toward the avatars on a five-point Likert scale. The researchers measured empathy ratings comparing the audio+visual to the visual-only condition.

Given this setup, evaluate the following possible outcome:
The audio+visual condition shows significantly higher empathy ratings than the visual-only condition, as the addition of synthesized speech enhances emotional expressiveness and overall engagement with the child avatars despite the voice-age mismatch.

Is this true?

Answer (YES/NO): NO